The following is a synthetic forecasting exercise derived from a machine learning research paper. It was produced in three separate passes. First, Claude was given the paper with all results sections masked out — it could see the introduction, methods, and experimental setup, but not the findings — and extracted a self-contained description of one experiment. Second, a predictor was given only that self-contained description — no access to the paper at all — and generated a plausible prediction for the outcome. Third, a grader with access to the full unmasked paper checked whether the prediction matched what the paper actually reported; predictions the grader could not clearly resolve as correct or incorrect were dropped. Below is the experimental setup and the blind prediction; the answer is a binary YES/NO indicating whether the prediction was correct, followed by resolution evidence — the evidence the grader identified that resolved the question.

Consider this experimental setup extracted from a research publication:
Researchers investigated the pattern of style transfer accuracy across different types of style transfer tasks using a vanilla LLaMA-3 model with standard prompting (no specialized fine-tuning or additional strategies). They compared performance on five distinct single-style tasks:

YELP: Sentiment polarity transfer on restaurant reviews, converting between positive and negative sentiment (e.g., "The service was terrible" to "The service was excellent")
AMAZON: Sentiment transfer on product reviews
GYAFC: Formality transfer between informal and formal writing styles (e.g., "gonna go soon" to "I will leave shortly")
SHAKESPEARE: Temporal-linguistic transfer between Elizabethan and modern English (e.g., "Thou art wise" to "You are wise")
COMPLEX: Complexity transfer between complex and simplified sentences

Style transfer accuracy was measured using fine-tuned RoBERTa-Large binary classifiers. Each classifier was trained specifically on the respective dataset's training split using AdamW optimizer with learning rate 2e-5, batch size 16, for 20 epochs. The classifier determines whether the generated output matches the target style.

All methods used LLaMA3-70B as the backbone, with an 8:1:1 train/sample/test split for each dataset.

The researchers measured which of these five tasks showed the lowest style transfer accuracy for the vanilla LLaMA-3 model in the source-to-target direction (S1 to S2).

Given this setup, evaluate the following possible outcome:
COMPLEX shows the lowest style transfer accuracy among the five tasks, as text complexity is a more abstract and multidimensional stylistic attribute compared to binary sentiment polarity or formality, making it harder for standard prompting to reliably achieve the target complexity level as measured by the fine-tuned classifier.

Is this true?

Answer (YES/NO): YES